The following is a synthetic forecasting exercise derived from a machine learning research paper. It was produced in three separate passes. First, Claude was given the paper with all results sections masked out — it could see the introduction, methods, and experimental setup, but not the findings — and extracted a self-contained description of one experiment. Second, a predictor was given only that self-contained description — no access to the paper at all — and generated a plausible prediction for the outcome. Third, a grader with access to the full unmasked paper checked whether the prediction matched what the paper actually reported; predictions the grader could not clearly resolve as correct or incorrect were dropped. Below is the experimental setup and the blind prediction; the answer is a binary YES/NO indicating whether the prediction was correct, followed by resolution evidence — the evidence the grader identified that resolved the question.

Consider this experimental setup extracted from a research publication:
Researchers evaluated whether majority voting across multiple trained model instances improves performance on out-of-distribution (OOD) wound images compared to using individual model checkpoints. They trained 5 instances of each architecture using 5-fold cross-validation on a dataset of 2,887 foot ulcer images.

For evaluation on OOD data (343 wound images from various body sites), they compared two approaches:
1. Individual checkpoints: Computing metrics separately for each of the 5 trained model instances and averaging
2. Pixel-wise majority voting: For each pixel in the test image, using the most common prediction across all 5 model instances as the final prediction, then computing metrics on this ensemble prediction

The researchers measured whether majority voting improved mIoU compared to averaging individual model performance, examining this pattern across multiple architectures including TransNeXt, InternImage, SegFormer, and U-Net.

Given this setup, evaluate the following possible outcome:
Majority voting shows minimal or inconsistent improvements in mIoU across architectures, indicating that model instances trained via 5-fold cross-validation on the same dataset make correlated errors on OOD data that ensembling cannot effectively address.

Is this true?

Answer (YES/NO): NO